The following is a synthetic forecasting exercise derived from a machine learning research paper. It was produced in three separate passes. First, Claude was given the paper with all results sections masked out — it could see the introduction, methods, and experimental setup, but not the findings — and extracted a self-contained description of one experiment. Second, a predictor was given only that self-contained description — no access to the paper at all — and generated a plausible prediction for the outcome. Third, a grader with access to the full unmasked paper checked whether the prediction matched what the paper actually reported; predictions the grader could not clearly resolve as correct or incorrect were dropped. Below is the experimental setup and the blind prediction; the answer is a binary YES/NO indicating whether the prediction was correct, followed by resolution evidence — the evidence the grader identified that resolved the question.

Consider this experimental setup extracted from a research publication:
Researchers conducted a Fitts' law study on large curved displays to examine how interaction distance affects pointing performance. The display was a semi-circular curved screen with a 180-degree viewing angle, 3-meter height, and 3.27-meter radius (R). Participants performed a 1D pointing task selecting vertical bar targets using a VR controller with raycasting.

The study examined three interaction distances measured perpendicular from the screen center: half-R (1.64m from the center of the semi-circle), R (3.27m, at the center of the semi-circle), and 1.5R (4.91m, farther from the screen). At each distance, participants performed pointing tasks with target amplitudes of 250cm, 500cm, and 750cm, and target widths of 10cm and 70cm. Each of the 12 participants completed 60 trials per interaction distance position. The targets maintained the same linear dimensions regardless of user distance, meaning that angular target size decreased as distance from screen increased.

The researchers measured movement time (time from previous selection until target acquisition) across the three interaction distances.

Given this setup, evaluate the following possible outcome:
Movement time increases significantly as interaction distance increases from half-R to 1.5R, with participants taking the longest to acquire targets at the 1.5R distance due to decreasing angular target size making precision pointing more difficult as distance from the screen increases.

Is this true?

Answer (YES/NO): NO